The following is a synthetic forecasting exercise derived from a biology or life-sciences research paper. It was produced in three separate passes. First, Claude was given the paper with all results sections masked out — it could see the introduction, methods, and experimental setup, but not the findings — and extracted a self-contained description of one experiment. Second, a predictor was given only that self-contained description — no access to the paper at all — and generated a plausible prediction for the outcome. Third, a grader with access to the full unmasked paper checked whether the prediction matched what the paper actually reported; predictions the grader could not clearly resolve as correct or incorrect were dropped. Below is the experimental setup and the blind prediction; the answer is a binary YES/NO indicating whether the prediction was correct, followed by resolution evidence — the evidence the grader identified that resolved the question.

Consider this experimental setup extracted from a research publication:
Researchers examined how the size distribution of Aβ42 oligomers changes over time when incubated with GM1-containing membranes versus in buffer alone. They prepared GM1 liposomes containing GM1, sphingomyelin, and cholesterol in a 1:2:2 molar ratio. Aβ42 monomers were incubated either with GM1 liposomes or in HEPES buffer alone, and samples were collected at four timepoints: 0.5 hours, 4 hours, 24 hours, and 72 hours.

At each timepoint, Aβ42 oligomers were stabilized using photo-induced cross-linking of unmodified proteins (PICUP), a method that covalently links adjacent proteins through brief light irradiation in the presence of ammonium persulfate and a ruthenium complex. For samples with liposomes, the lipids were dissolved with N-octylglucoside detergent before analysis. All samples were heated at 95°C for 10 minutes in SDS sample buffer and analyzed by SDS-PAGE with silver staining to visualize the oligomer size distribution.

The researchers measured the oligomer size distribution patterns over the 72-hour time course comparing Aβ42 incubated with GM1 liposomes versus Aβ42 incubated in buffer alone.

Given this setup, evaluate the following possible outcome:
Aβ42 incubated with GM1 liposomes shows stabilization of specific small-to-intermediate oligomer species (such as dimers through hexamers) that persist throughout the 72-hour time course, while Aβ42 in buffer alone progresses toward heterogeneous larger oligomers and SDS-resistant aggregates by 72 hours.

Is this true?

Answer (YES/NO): NO